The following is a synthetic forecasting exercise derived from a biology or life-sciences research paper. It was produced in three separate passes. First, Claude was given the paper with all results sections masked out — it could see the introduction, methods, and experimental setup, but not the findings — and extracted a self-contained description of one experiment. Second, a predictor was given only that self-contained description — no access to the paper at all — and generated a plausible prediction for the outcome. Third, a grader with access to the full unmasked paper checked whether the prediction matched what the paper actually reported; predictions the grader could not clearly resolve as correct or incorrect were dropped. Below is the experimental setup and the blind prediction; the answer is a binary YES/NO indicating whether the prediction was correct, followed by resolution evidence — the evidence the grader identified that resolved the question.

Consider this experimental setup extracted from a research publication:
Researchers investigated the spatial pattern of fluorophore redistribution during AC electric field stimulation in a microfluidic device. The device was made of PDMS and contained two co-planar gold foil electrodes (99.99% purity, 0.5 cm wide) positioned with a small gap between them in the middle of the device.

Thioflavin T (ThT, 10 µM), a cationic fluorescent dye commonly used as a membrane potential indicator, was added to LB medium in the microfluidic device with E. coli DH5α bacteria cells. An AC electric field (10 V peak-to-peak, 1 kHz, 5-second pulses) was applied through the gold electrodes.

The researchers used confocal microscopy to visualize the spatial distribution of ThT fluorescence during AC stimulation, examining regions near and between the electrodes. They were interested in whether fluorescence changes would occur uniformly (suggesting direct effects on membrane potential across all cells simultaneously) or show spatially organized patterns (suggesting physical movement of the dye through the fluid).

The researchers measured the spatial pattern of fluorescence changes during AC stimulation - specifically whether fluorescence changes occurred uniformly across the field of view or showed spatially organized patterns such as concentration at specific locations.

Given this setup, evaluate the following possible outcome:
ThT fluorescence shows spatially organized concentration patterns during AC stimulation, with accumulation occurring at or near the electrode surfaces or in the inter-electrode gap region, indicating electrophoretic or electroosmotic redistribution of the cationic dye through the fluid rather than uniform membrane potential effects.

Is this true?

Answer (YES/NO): YES